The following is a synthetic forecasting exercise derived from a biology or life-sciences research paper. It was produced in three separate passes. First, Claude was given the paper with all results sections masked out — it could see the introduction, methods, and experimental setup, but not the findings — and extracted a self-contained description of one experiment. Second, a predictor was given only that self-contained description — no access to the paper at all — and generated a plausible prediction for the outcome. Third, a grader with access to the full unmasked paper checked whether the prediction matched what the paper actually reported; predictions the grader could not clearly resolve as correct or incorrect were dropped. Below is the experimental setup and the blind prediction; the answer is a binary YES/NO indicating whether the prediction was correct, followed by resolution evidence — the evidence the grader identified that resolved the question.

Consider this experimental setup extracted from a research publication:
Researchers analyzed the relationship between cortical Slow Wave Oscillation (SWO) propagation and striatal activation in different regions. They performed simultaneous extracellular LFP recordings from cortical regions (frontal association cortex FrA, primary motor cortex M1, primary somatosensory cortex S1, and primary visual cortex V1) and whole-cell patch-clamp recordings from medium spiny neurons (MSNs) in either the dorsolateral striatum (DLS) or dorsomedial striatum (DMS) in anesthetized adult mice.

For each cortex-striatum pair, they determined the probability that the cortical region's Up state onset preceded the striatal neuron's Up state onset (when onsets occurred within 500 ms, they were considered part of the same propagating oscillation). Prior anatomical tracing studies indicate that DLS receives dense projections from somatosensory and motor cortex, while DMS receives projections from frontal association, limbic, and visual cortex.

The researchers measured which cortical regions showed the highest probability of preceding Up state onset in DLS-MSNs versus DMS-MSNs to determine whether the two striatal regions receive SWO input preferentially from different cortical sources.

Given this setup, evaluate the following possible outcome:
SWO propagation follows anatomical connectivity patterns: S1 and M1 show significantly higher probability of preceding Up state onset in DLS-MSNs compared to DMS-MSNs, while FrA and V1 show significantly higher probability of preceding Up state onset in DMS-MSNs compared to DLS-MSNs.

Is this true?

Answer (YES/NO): NO